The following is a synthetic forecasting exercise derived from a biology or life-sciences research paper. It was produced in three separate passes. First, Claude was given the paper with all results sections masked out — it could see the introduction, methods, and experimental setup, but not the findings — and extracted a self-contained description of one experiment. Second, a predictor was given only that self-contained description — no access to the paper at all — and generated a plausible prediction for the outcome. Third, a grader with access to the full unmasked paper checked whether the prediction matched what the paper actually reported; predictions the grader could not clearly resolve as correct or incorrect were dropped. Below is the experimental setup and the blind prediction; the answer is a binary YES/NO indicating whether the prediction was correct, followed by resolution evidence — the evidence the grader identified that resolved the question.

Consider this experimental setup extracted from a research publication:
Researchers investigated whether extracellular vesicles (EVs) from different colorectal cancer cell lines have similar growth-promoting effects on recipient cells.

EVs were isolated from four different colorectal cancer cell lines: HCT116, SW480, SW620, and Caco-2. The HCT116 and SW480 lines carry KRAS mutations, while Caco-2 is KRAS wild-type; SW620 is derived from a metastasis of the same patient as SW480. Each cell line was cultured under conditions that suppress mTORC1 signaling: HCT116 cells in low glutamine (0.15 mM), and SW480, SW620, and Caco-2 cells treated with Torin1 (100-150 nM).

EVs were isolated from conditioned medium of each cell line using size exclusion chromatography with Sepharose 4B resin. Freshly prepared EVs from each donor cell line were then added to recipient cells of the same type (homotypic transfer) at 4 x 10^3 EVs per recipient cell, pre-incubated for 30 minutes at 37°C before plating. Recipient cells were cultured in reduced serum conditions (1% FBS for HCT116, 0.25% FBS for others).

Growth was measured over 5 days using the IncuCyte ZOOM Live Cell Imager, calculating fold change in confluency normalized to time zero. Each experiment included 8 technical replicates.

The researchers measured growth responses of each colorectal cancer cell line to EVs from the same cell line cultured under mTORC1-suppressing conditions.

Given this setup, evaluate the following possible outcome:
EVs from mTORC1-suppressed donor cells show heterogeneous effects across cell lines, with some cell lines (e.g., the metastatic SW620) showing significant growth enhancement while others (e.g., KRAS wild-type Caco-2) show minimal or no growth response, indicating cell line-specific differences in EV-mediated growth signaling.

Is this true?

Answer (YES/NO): NO